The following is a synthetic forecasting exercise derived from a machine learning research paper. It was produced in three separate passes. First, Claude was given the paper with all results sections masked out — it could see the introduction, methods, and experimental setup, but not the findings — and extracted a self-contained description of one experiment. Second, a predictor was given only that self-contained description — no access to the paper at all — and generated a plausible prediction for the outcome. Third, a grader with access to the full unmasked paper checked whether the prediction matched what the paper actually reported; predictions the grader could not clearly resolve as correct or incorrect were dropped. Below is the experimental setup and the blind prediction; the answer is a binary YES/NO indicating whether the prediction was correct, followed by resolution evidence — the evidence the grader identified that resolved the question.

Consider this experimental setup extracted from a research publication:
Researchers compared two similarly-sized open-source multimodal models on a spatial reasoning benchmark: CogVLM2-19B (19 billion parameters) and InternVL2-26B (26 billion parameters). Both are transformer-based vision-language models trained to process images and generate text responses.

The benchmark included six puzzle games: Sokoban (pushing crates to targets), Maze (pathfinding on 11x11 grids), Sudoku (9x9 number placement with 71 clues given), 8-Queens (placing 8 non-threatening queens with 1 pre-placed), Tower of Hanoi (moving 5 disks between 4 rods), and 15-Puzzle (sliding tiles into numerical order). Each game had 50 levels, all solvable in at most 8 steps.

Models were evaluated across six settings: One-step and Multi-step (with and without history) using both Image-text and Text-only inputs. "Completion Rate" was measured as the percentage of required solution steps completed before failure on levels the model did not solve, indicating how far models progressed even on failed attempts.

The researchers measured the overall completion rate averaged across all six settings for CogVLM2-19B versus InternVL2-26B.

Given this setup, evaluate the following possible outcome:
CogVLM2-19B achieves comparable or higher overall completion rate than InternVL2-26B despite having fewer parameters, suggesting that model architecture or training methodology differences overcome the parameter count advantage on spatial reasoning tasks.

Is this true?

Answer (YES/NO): YES